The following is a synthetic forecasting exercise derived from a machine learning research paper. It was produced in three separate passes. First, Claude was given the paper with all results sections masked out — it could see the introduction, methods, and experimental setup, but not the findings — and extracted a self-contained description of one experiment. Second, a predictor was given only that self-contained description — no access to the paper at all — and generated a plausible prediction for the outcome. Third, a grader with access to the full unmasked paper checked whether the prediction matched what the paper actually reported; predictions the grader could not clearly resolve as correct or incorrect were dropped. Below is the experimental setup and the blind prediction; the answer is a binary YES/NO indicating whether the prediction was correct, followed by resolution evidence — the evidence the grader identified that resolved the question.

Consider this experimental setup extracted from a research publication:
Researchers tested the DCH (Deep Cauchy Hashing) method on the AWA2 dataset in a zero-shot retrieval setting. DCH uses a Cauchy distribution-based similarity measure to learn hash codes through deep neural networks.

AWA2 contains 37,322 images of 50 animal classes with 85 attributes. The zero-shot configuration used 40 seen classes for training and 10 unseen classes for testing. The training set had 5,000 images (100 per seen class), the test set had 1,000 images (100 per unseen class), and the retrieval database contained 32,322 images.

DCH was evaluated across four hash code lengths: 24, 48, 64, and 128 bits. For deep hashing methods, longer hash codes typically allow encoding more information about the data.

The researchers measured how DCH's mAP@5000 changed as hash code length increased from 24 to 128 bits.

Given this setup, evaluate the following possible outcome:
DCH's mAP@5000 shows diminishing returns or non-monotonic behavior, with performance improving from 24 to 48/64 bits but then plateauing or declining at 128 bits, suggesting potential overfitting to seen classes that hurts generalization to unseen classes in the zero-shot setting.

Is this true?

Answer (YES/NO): NO